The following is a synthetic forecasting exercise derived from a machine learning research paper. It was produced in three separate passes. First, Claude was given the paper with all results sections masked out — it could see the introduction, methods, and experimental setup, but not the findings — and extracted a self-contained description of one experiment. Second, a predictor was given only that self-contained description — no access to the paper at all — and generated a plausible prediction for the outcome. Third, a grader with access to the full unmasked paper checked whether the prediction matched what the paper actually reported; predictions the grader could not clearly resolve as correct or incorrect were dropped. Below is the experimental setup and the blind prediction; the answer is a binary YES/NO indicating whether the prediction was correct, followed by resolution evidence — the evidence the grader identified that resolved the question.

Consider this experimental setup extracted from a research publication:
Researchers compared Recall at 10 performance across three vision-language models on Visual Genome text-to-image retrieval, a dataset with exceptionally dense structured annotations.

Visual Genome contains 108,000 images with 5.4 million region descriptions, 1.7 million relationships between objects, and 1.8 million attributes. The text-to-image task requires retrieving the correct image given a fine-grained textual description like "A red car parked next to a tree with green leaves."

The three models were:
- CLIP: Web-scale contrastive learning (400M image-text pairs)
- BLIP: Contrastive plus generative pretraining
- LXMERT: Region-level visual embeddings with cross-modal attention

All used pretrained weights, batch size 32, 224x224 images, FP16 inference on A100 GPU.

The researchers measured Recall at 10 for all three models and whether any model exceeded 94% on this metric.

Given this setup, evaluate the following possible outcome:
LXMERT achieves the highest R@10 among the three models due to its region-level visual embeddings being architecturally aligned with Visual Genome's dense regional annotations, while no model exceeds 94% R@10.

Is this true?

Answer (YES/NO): NO